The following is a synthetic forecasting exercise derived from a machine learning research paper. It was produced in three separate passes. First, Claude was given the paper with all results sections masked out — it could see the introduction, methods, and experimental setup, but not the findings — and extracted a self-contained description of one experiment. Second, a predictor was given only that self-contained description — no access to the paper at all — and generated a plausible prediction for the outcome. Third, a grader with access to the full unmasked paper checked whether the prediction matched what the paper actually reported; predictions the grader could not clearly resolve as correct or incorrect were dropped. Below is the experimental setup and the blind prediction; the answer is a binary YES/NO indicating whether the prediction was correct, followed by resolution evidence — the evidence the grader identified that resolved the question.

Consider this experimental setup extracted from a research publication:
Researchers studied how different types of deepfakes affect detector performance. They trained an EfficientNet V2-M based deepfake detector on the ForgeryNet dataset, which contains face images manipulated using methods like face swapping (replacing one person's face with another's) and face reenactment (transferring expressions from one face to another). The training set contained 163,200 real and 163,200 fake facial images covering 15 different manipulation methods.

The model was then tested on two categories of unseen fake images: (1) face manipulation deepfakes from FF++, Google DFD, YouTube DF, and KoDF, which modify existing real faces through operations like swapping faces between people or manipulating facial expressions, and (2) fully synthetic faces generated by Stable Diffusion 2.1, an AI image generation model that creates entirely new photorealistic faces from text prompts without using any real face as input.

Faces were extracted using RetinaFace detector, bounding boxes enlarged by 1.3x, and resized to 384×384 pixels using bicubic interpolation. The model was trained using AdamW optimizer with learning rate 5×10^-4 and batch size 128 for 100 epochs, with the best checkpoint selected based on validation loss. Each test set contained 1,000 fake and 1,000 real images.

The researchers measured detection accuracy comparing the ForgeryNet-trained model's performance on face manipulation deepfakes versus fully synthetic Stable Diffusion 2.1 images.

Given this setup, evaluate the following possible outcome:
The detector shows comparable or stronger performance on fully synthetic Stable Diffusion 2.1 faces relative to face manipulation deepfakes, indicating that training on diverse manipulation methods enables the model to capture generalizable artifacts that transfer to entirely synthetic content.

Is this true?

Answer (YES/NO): NO